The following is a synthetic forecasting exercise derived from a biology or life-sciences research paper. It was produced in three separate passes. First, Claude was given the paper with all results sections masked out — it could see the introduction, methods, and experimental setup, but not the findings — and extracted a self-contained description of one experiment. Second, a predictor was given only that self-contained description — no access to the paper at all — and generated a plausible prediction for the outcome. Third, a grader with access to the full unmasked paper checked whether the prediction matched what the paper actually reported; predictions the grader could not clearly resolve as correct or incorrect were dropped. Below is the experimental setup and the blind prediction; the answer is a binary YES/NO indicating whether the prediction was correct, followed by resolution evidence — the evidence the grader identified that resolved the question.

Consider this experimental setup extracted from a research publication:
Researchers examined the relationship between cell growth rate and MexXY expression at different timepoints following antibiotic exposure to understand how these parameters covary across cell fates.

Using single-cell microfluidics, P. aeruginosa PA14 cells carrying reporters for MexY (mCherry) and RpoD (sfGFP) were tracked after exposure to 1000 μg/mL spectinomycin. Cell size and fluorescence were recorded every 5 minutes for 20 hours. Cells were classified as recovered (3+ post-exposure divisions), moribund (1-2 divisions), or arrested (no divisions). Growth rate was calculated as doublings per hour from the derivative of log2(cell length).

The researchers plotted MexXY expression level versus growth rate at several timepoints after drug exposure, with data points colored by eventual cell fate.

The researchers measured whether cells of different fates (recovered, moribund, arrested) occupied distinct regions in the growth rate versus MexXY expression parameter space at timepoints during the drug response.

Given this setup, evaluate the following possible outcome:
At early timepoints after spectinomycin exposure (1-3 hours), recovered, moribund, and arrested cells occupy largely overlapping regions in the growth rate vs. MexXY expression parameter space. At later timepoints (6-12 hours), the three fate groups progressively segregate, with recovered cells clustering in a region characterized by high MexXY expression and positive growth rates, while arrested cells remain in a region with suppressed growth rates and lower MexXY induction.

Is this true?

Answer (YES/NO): NO